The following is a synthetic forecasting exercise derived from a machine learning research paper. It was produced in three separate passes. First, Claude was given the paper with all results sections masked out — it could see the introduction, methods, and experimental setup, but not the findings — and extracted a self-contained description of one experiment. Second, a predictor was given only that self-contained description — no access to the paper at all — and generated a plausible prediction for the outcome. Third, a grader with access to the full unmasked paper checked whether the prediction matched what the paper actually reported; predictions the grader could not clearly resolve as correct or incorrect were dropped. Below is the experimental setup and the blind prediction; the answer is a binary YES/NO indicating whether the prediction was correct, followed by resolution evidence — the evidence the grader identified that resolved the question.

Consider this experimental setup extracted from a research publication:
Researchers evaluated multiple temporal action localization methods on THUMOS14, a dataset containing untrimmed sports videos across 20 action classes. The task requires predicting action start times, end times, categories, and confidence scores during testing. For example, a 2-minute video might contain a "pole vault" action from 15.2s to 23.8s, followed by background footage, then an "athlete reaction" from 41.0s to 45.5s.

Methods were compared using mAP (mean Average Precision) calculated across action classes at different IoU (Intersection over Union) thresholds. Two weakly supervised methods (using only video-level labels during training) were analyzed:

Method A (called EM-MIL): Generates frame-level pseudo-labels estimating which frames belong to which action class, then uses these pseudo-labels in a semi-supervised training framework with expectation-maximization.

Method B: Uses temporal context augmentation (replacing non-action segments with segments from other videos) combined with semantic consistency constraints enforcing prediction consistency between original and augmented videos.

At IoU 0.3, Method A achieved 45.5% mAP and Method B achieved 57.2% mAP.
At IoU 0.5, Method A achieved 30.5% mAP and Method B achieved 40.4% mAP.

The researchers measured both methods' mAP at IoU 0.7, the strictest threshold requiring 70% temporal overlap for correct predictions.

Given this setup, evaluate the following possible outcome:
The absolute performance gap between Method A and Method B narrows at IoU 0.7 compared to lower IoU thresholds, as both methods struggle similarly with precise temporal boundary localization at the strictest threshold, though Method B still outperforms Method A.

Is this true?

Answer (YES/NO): NO